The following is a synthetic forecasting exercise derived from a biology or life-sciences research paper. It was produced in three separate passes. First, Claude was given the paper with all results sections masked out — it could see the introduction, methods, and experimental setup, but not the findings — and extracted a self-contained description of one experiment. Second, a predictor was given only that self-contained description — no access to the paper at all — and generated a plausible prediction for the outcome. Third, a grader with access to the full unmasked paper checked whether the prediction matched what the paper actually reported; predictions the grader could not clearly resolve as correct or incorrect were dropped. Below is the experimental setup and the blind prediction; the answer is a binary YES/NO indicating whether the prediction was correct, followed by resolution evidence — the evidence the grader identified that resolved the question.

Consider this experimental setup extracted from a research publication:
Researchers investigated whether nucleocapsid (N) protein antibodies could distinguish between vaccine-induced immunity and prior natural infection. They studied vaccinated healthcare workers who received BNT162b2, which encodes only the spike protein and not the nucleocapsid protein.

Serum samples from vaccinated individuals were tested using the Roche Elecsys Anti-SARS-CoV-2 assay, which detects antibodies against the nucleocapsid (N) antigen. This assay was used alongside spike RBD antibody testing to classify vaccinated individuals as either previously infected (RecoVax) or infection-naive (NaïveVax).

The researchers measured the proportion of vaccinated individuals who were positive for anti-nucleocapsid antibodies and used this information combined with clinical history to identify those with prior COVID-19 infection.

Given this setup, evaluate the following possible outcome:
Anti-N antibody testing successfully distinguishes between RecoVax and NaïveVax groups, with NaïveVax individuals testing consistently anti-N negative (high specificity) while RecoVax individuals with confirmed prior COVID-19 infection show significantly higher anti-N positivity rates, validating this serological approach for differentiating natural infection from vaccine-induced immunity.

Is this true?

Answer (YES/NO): YES